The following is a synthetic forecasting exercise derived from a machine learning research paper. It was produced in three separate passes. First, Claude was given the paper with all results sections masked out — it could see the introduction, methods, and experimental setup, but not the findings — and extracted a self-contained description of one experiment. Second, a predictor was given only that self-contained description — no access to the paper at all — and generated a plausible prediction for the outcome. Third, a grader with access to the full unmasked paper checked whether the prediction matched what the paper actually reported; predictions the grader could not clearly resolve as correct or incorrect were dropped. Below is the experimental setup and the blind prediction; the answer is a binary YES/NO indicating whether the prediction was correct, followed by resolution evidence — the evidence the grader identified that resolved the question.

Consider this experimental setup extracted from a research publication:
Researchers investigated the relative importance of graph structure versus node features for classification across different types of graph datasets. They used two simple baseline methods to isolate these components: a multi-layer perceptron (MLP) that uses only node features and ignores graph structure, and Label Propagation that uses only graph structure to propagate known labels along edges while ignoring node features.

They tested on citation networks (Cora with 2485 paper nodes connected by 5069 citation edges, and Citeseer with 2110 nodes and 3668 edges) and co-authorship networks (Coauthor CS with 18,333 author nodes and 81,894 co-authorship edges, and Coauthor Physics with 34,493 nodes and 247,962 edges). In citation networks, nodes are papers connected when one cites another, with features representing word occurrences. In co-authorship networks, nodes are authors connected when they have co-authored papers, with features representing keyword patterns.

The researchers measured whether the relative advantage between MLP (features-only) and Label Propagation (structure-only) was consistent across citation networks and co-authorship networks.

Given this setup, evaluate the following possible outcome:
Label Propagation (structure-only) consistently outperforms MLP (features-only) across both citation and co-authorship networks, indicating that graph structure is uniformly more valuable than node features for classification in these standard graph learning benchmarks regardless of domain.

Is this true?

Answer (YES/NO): NO